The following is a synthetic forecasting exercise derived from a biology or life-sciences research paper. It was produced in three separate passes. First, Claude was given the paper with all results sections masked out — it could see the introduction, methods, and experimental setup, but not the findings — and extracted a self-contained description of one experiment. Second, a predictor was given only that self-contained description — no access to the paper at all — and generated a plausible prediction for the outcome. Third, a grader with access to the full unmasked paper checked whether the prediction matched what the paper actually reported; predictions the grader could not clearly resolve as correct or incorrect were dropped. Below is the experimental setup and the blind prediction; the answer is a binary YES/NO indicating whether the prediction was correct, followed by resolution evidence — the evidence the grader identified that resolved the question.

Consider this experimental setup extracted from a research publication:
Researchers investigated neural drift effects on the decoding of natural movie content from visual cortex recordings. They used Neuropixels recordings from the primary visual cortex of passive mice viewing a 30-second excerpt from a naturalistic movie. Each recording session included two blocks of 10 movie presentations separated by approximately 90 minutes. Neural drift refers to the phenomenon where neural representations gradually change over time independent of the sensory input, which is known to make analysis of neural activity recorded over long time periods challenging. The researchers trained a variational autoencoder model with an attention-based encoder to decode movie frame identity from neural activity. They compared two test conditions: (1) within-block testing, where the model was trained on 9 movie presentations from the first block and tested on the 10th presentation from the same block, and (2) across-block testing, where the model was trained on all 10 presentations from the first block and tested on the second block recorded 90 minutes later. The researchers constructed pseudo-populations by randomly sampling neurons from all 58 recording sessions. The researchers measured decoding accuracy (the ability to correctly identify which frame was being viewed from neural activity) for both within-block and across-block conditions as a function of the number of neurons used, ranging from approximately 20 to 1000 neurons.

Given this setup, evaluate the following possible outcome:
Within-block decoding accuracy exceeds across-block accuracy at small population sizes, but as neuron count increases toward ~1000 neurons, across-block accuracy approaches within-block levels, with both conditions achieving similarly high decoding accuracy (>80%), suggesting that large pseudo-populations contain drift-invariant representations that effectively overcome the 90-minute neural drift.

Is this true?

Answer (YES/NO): YES